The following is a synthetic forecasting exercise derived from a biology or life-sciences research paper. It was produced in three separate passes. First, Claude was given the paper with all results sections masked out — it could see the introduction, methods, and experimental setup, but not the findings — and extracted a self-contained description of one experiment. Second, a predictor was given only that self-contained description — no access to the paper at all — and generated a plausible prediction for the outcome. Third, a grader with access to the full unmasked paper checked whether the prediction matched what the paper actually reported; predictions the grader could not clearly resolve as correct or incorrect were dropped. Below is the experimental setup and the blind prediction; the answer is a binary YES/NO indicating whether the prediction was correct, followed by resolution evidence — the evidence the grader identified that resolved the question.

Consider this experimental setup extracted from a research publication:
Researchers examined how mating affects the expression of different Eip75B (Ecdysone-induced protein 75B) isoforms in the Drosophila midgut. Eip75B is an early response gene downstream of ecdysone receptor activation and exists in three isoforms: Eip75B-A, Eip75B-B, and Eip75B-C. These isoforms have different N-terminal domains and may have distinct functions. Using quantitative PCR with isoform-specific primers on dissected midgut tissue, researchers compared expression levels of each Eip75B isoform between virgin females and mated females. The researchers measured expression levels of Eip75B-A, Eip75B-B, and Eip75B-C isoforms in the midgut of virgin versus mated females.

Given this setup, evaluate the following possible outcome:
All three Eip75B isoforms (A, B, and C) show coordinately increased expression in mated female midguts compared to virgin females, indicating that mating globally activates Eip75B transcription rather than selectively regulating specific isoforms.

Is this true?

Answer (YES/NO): NO